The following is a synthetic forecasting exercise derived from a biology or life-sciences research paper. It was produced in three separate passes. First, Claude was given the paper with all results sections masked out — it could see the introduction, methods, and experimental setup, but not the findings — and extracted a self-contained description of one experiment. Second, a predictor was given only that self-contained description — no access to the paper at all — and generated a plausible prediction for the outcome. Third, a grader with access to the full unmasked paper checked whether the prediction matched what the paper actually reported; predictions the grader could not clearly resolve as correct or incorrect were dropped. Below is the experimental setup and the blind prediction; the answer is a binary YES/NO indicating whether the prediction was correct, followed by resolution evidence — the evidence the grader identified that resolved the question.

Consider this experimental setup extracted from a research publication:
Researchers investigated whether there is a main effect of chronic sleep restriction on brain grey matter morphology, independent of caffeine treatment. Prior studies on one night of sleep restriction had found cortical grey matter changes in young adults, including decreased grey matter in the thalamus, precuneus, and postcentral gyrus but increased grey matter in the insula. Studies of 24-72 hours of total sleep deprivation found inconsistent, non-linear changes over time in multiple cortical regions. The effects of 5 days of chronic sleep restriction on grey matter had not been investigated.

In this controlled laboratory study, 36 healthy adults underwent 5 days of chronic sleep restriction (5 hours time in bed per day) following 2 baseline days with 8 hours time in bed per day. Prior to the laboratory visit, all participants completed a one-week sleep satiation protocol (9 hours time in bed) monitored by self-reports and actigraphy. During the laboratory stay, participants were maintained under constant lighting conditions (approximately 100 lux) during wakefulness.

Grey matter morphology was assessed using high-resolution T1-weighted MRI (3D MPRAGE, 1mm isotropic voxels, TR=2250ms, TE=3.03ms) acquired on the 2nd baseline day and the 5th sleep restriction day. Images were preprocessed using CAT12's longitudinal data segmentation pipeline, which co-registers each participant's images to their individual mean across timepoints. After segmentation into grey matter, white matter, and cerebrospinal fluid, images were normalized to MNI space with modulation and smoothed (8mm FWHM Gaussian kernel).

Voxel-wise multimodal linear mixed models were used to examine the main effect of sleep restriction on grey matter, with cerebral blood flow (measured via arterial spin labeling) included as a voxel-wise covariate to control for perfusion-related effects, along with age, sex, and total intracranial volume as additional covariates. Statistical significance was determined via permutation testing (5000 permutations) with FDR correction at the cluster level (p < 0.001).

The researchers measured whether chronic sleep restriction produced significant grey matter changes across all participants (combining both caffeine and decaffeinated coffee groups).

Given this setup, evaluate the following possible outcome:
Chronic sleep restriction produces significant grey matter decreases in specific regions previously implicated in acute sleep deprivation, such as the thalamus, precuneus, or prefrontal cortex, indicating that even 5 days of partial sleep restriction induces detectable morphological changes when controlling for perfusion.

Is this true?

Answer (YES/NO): NO